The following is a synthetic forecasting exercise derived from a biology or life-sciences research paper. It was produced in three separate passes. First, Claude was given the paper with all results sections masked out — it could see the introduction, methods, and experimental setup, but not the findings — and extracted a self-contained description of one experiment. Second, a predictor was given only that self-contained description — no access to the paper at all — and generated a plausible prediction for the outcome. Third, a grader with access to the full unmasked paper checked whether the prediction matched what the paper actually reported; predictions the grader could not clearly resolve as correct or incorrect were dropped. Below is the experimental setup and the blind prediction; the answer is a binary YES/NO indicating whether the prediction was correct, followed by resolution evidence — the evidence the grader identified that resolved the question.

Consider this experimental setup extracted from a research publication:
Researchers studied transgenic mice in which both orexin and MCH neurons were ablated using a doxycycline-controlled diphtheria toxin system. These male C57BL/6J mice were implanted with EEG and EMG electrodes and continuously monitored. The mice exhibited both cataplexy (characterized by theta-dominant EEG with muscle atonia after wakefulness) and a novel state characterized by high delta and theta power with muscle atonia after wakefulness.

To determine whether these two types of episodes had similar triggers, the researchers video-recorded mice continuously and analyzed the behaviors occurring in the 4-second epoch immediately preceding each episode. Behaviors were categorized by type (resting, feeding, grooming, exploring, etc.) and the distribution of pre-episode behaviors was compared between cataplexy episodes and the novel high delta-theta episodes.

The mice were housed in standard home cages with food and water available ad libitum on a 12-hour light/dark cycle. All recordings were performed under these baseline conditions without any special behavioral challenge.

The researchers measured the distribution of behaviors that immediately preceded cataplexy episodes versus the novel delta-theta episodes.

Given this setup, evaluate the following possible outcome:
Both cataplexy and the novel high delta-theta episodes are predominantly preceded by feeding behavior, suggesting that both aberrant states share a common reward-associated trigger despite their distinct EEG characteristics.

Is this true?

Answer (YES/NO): NO